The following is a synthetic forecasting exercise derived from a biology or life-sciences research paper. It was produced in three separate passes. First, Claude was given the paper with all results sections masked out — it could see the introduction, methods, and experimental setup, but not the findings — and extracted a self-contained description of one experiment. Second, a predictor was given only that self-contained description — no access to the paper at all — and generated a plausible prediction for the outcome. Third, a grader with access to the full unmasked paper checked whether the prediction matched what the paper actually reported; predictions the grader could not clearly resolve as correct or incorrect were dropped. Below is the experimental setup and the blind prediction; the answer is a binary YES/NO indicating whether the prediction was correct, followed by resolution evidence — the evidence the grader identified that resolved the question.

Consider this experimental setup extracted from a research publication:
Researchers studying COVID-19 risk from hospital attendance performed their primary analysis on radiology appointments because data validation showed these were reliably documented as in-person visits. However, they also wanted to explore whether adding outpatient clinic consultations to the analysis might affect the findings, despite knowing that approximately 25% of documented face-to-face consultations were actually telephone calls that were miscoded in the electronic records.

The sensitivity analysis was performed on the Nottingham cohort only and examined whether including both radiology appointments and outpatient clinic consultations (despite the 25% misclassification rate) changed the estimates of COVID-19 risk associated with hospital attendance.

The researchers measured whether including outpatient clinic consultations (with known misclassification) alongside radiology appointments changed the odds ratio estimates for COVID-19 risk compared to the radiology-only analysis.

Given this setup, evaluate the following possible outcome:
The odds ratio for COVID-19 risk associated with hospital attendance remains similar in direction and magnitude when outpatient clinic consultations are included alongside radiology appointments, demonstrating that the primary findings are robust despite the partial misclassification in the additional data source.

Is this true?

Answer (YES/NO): YES